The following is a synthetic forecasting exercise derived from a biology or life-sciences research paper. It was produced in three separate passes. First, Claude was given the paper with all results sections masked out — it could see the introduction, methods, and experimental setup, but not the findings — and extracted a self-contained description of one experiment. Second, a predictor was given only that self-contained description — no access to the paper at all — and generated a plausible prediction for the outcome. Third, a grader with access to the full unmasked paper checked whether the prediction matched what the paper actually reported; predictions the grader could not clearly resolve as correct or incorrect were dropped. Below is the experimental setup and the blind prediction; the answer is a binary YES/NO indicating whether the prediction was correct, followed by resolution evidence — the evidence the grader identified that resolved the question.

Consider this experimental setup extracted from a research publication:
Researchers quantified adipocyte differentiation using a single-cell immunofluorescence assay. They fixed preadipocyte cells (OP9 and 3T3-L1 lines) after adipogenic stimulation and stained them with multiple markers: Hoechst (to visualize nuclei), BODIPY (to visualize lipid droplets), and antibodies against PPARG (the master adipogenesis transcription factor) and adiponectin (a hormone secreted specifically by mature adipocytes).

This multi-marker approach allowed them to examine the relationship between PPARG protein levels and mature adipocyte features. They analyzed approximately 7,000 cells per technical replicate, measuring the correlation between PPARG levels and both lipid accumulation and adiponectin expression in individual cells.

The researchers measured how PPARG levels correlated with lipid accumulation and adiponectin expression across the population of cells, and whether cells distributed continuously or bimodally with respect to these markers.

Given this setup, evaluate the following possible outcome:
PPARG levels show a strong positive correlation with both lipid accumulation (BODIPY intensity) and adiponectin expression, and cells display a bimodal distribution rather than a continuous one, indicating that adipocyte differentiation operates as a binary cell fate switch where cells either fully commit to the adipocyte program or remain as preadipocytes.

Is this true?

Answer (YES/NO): YES